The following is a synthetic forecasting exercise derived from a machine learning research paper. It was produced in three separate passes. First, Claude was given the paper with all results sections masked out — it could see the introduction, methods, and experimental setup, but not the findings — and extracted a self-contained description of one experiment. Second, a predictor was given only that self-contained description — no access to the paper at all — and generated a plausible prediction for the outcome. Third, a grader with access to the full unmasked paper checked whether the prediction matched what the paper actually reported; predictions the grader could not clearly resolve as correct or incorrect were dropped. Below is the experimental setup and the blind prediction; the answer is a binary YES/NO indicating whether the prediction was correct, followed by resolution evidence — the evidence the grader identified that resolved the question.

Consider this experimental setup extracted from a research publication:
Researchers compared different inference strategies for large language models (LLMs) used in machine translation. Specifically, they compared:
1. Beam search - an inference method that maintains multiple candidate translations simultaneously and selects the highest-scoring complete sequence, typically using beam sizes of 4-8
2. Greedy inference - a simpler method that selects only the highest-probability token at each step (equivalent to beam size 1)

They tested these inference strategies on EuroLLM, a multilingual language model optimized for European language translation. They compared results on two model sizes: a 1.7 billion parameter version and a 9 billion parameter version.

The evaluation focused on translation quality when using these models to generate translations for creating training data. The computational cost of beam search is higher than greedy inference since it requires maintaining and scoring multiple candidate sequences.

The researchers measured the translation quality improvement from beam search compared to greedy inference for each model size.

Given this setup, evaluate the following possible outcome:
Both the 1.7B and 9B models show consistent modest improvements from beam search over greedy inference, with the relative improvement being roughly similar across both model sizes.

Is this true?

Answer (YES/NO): NO